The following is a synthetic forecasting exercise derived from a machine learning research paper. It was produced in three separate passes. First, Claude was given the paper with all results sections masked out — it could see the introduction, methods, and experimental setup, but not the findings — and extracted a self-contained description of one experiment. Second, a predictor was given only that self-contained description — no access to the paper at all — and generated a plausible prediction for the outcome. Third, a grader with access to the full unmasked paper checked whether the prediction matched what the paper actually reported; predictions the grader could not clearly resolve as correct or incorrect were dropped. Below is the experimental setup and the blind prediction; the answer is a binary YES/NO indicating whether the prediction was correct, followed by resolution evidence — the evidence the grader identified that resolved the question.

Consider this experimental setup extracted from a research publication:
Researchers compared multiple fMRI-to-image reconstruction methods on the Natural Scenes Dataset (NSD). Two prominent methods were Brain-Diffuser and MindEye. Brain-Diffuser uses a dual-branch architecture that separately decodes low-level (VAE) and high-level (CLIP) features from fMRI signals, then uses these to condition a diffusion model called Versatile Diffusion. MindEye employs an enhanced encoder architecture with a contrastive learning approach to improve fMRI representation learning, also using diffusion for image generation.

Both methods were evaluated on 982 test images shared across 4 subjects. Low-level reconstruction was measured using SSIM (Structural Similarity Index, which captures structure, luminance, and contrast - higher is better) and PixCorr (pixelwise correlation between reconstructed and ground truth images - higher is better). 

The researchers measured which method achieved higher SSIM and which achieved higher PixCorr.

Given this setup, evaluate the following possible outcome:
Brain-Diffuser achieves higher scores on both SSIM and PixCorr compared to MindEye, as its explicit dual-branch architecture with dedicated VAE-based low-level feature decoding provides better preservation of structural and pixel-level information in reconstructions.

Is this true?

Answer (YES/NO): NO